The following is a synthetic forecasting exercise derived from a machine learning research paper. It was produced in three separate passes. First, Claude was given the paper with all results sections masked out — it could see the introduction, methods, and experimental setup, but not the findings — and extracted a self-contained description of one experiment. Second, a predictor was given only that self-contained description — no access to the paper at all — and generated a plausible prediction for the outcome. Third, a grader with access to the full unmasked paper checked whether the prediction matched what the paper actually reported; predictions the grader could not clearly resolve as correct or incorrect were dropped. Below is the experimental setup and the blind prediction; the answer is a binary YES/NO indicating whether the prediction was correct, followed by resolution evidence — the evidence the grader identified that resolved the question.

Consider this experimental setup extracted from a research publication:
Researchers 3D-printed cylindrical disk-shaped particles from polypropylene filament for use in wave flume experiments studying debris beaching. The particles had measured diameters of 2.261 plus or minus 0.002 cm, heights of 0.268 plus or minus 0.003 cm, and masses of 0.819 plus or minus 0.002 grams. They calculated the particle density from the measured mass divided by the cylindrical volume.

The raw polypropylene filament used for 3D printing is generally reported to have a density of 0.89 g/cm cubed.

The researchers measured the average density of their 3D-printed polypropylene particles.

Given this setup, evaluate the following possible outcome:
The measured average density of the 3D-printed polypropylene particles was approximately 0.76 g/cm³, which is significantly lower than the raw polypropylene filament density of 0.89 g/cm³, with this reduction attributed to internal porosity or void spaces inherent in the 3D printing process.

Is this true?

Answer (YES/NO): NO